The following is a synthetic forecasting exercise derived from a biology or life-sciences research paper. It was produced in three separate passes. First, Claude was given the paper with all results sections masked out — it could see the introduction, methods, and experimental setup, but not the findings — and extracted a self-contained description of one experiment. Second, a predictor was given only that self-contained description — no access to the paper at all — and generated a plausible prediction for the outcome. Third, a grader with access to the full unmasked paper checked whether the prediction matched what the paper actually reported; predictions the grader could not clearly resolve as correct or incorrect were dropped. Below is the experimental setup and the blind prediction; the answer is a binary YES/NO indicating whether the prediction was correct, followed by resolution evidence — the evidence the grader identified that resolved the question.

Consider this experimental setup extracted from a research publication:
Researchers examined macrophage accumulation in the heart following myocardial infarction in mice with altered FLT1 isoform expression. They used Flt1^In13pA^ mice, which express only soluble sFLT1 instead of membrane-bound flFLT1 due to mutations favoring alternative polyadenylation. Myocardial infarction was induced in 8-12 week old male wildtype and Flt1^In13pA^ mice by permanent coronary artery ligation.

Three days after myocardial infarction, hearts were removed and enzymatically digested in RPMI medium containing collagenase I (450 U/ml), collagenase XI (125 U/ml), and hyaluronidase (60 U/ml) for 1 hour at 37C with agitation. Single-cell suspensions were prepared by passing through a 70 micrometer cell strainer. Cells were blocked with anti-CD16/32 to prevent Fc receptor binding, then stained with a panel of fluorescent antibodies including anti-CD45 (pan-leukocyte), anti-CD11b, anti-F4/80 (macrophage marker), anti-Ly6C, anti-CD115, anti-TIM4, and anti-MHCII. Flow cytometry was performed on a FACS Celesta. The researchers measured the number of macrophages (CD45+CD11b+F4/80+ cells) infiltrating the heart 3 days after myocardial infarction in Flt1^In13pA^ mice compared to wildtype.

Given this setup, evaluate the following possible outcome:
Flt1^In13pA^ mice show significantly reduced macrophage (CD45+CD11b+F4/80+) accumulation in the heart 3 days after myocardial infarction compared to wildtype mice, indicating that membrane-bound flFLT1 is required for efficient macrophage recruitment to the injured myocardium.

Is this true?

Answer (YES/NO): NO